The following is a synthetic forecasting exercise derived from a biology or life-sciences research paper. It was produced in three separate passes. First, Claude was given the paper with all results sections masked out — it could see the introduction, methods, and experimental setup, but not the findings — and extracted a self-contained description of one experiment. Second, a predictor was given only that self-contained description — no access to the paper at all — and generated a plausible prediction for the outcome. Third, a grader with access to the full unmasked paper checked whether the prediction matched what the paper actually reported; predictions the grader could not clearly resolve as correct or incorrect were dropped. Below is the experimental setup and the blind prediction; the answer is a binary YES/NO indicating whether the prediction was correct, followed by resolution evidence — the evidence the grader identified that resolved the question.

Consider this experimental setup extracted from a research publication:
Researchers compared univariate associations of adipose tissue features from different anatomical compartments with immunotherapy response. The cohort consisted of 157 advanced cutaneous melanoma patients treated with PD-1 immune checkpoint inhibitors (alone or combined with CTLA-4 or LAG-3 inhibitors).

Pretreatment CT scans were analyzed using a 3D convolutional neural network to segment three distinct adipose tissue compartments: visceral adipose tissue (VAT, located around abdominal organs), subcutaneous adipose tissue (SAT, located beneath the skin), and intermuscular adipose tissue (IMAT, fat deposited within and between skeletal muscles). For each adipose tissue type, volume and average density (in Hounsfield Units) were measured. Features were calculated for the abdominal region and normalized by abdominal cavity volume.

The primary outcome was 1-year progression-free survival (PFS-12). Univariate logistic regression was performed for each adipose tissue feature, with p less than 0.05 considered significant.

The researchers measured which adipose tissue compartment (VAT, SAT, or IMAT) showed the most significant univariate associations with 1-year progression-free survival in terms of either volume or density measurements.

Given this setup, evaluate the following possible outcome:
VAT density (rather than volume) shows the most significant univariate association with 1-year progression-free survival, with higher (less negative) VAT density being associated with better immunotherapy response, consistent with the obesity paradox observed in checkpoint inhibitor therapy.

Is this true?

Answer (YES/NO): NO